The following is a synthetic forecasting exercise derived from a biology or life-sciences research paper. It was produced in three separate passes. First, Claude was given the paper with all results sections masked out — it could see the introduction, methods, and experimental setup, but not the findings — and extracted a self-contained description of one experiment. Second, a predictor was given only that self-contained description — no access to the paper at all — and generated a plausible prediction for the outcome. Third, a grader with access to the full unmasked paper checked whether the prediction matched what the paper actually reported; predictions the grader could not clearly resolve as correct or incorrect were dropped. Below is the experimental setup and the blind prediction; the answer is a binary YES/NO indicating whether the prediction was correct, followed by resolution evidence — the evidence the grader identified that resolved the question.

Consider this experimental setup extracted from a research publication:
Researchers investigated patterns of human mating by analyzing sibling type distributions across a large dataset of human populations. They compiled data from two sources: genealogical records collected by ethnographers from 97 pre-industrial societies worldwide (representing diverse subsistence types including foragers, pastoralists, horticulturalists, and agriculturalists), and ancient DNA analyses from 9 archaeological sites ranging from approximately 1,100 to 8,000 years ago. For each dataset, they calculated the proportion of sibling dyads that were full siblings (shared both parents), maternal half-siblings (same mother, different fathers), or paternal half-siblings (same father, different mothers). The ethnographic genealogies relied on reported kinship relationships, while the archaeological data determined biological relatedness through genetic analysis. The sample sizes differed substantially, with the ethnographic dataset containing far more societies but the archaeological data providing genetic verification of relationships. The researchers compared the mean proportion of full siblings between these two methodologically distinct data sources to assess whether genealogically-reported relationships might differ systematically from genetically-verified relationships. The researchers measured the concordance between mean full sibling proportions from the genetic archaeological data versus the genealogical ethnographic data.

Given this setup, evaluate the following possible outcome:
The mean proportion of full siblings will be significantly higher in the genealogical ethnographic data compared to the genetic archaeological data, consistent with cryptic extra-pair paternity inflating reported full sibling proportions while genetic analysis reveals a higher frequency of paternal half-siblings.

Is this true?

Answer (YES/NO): NO